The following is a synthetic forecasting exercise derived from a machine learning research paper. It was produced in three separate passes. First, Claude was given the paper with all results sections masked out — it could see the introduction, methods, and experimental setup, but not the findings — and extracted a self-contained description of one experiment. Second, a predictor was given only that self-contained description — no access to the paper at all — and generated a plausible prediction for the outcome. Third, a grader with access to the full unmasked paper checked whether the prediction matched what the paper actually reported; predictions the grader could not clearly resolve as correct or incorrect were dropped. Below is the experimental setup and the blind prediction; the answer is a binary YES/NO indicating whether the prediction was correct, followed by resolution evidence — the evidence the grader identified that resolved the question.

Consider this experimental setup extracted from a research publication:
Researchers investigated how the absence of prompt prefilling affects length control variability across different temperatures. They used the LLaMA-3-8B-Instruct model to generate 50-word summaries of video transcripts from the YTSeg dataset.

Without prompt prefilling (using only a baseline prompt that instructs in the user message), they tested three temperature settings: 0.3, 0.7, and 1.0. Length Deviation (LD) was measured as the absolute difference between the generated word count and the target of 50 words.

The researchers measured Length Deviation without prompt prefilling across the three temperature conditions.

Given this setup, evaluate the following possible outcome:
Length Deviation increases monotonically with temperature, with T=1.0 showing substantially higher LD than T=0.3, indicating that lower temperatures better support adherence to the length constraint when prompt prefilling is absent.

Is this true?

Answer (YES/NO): YES